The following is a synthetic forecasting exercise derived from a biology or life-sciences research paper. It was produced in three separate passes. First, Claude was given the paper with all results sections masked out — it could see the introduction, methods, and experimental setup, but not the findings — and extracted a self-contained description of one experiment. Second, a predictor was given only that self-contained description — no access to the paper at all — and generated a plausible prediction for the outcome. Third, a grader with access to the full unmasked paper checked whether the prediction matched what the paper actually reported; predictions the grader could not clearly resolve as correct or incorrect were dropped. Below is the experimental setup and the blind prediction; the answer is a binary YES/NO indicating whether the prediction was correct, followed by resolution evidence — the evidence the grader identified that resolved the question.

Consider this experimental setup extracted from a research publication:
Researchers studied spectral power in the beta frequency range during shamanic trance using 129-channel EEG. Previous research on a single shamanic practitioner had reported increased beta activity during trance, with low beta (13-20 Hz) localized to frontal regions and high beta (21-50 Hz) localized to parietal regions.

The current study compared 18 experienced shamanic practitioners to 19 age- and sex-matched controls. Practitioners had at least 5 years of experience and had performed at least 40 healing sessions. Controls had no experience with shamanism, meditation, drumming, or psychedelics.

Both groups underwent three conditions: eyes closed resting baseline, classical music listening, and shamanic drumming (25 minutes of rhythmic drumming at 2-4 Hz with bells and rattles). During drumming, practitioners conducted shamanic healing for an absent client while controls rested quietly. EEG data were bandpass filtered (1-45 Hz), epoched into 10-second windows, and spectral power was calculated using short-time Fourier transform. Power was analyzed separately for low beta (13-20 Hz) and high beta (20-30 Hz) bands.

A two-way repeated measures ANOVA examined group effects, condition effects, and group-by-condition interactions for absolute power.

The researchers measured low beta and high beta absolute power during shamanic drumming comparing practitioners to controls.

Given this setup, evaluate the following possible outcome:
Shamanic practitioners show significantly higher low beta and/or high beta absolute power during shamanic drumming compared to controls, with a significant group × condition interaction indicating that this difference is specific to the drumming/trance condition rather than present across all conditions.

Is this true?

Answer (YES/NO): NO